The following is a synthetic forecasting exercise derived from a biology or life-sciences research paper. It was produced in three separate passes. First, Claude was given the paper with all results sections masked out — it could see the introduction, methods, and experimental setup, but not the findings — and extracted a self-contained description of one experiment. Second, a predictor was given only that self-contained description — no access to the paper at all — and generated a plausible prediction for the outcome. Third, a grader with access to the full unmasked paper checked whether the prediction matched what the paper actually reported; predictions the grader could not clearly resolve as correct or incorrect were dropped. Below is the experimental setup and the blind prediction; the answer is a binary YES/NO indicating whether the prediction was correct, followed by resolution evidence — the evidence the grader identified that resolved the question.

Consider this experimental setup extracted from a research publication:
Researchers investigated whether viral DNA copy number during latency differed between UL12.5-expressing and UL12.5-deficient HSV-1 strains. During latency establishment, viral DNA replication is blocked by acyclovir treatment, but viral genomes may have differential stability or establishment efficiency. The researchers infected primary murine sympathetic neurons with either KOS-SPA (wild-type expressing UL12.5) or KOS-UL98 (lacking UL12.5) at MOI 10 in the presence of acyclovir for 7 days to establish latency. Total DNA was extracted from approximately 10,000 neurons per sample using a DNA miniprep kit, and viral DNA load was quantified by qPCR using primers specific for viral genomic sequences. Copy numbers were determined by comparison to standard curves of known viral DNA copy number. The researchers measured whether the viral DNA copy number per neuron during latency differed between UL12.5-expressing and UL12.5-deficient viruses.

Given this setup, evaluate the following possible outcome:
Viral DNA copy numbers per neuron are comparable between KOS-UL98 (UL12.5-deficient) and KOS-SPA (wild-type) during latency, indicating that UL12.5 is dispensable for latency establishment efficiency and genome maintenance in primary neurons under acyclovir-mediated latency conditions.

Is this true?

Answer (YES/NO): YES